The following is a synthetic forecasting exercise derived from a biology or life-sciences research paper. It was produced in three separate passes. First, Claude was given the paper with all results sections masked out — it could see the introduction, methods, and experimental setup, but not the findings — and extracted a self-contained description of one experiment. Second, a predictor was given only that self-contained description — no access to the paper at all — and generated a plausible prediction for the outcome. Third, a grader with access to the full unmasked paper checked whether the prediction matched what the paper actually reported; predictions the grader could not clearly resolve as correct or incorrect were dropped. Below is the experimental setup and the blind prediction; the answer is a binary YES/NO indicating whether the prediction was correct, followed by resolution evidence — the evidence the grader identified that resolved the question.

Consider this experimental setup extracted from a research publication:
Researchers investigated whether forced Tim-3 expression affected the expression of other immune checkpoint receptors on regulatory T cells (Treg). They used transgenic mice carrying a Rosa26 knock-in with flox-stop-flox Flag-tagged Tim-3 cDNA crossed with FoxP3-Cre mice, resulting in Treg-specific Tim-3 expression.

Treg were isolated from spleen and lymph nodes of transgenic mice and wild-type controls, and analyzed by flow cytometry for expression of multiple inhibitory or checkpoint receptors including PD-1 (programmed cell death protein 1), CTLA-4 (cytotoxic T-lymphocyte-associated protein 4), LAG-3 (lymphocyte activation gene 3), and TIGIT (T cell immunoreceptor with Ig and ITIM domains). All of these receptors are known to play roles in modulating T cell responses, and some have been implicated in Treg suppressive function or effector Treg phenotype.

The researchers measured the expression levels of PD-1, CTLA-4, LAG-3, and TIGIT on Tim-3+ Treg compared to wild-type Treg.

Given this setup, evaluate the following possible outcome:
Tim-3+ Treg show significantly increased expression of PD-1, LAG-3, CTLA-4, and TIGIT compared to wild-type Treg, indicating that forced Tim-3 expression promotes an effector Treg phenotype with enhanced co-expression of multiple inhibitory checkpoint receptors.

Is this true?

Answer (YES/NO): NO